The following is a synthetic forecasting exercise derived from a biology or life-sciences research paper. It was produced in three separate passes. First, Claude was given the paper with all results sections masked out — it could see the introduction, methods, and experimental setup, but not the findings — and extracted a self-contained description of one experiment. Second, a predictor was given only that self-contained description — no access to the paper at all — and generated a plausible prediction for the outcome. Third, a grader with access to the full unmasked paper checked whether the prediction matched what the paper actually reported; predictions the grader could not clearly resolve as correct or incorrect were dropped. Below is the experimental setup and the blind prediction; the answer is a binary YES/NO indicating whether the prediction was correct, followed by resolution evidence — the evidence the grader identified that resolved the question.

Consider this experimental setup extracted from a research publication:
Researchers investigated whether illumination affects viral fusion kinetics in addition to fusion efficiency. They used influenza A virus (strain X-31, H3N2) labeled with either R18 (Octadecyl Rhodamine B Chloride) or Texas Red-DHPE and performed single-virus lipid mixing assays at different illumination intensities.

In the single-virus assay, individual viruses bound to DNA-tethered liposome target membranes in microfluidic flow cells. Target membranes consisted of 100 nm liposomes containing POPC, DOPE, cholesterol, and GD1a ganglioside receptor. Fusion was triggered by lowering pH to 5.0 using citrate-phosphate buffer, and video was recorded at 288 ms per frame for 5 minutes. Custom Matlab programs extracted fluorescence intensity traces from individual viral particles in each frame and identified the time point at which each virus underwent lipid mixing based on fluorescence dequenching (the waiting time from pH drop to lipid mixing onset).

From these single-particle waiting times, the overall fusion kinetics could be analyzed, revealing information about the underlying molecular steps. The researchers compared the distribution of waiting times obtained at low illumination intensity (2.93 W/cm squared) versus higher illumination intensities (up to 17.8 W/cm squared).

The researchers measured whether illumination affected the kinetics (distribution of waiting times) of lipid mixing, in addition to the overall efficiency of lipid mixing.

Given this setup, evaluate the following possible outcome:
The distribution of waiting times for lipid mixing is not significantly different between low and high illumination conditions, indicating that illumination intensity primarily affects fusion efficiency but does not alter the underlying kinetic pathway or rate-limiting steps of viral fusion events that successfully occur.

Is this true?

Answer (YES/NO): NO